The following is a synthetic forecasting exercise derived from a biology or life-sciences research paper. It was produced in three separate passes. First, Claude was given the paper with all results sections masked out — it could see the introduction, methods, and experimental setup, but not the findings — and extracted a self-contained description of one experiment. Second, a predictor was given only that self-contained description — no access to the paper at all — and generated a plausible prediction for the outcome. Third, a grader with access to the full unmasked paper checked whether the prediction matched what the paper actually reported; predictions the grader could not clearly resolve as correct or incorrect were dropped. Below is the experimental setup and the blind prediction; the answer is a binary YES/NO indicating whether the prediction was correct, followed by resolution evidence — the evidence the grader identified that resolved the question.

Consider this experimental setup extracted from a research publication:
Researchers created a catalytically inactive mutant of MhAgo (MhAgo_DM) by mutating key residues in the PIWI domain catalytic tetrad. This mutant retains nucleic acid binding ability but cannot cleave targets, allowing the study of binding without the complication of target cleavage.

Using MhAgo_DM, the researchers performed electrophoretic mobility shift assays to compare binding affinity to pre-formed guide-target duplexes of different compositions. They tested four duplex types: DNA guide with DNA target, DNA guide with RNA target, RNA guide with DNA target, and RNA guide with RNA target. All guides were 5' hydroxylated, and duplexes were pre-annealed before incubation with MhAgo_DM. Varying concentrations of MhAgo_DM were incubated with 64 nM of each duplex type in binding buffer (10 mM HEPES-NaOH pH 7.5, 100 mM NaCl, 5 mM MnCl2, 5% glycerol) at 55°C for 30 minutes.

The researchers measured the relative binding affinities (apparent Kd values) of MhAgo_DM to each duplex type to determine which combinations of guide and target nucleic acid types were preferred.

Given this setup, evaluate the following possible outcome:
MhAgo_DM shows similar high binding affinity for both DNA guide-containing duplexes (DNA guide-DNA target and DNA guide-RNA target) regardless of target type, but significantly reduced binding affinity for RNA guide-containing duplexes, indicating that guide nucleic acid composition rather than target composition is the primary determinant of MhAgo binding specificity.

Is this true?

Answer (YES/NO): NO